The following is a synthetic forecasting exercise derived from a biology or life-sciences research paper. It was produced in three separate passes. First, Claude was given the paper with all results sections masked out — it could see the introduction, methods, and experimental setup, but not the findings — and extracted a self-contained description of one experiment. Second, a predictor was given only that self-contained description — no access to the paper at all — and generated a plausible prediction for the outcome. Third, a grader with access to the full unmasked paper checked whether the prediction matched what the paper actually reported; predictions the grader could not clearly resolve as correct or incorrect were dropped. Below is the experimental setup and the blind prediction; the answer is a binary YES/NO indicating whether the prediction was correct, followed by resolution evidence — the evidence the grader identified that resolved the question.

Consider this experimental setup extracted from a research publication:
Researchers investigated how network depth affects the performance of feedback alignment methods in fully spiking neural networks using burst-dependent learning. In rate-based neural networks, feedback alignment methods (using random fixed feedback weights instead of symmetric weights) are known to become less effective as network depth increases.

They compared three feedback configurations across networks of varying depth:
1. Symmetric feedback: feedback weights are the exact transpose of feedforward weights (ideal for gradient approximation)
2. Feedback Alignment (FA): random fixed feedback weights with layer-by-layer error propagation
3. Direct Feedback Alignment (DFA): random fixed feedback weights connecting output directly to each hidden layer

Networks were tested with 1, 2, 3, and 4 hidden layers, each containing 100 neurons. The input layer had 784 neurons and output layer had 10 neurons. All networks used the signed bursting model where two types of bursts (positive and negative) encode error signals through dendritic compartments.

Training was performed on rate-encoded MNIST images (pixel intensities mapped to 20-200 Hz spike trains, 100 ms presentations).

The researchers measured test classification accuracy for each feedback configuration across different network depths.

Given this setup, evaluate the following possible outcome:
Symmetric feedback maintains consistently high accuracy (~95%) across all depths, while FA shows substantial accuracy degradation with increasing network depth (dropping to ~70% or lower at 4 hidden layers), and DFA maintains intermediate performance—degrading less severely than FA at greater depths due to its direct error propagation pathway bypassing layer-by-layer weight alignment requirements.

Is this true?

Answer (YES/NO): NO